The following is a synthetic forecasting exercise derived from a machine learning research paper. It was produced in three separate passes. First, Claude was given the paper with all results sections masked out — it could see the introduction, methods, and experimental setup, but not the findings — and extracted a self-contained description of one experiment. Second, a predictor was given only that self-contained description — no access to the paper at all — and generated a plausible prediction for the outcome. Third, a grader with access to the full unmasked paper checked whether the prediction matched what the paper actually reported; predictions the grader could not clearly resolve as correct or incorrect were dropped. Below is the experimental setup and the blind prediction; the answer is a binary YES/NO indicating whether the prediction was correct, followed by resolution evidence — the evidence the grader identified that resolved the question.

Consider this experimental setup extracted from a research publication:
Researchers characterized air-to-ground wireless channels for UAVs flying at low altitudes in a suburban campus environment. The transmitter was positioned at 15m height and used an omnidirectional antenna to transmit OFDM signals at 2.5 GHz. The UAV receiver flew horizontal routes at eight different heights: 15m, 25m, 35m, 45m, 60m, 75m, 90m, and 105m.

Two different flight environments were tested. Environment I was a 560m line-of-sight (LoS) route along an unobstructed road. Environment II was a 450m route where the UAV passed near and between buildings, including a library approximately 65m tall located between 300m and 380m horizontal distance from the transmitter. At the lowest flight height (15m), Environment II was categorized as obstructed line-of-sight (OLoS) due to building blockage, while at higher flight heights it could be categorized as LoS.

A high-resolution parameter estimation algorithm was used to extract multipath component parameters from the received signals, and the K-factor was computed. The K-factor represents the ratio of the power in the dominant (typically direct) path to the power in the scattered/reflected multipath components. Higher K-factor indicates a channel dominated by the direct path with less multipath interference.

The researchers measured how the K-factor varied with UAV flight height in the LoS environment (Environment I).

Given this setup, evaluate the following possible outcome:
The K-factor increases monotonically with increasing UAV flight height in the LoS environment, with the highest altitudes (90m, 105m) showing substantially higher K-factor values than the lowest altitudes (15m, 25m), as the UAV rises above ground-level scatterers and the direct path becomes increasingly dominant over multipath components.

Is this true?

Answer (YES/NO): NO